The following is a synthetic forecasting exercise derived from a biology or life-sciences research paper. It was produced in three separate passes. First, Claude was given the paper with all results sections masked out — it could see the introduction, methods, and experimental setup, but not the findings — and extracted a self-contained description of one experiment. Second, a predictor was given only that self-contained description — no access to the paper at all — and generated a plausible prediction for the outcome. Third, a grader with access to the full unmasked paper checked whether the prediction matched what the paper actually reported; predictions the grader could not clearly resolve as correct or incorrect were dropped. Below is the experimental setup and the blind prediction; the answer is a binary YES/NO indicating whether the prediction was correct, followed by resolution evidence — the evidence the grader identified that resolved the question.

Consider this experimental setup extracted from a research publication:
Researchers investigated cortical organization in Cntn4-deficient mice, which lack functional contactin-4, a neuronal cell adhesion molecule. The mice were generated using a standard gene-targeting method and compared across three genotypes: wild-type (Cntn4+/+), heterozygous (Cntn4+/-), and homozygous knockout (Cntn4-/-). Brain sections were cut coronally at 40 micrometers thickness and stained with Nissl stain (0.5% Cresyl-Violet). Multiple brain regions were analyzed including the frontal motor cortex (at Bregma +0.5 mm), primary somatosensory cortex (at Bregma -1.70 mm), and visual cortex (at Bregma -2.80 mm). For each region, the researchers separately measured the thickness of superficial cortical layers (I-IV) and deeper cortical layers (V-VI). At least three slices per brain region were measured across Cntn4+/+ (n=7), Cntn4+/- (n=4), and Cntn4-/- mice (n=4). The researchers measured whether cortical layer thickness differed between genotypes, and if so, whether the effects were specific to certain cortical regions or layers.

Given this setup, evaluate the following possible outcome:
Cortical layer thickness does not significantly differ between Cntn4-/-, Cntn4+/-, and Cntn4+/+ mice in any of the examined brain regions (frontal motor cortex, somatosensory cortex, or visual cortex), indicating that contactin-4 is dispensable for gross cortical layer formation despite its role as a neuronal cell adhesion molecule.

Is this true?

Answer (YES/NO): NO